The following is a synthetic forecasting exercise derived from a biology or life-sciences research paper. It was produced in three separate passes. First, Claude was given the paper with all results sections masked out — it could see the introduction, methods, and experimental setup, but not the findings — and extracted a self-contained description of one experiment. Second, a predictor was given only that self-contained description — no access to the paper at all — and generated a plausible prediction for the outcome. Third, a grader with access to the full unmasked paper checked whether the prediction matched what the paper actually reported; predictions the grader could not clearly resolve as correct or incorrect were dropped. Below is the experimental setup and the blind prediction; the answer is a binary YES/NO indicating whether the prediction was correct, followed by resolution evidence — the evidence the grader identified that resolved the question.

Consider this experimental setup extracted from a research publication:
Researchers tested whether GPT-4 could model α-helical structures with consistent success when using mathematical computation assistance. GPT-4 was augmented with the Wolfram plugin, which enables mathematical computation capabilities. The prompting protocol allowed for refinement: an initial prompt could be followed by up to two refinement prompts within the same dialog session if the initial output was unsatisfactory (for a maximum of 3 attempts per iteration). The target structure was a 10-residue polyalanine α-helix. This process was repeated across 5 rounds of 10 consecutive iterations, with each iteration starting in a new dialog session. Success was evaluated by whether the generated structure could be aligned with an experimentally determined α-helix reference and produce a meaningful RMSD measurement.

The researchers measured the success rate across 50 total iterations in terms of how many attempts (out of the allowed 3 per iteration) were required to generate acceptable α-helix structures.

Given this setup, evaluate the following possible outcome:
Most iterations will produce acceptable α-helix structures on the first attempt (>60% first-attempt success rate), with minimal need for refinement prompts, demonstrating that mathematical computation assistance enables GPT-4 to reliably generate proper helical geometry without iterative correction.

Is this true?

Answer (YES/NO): NO